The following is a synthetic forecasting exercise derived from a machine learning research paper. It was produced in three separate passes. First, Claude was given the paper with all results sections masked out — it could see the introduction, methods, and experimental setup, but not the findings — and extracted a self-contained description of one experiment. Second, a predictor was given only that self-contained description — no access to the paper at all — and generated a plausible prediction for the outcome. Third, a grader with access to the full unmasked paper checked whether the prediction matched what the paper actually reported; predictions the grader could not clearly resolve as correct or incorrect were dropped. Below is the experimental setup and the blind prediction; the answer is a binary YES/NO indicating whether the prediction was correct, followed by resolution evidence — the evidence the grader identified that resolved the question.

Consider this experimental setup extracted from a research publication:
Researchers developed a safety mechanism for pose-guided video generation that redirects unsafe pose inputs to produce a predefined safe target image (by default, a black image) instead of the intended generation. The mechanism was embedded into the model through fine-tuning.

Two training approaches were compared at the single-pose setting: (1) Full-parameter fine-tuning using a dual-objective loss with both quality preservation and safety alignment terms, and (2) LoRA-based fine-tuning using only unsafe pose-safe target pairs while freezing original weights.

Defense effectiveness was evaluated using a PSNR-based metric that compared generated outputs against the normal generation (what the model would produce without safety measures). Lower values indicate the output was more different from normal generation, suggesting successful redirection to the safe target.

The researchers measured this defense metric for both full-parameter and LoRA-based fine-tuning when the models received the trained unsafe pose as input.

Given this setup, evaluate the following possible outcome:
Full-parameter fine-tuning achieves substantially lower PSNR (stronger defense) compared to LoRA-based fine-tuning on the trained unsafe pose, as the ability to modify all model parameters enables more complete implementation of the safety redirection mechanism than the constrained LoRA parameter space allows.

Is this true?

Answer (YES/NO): NO